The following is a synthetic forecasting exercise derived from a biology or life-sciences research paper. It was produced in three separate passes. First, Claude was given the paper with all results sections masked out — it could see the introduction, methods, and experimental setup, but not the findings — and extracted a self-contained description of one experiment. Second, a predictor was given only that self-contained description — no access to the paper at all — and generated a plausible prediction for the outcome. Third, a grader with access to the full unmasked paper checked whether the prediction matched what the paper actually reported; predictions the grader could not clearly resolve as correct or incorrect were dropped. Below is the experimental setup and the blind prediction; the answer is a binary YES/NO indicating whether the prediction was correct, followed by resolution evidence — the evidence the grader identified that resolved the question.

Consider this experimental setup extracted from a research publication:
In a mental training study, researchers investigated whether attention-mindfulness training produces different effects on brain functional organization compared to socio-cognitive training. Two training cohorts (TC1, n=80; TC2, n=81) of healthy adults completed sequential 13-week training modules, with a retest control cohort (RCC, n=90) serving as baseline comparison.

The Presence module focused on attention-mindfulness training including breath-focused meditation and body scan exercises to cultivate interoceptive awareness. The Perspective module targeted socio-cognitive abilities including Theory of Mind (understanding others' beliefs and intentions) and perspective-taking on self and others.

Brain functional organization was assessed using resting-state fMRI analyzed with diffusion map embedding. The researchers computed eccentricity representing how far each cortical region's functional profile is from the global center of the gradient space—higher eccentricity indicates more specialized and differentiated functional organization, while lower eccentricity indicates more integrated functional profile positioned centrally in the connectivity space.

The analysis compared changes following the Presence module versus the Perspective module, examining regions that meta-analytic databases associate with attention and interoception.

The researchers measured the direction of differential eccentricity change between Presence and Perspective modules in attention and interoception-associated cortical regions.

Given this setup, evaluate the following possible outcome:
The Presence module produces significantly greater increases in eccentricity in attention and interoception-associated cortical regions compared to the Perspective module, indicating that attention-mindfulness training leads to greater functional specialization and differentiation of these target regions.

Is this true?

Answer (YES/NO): YES